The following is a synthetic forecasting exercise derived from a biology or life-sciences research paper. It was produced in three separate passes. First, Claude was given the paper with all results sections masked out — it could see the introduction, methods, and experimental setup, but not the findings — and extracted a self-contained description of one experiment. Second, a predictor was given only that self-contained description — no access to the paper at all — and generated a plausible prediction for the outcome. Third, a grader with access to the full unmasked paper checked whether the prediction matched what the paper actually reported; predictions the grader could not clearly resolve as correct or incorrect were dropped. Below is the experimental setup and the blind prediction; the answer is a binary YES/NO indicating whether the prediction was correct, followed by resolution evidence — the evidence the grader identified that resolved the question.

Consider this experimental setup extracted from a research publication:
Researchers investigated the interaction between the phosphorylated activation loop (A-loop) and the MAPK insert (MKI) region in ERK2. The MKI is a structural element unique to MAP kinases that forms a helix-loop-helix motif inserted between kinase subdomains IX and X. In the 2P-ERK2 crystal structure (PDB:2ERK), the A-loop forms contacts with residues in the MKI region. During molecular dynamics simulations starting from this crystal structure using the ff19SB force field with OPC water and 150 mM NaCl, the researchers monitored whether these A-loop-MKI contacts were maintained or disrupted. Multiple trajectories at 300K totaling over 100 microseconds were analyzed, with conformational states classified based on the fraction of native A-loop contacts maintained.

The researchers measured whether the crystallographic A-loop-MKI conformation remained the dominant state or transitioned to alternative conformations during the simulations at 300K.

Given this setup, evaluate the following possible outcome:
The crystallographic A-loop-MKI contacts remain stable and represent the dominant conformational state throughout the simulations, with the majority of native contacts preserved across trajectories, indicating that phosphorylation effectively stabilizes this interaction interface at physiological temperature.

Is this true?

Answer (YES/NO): NO